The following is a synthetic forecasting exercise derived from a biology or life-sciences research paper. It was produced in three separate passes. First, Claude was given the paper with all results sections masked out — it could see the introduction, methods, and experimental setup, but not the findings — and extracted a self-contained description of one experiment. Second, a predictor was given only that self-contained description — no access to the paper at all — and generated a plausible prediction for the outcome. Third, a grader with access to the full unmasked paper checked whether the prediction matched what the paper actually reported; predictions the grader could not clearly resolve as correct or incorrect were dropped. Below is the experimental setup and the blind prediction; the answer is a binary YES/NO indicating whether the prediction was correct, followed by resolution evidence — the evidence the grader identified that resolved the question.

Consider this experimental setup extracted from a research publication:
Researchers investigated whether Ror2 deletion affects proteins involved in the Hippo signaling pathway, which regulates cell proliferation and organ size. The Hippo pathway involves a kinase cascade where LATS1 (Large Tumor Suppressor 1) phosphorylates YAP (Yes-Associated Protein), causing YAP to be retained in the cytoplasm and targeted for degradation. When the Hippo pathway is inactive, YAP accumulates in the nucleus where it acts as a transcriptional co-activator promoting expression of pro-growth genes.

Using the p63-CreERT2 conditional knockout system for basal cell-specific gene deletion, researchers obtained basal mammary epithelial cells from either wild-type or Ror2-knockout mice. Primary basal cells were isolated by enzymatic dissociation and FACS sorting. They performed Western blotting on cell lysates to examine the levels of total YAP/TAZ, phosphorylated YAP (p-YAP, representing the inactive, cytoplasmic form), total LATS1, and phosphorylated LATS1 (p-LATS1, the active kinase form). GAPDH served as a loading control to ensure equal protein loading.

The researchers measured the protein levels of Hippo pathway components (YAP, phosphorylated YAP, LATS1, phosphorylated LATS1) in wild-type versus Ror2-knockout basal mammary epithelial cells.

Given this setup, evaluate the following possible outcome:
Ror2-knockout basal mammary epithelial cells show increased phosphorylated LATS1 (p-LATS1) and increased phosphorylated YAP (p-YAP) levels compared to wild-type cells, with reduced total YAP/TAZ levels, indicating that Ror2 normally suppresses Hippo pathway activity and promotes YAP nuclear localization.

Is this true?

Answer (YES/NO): YES